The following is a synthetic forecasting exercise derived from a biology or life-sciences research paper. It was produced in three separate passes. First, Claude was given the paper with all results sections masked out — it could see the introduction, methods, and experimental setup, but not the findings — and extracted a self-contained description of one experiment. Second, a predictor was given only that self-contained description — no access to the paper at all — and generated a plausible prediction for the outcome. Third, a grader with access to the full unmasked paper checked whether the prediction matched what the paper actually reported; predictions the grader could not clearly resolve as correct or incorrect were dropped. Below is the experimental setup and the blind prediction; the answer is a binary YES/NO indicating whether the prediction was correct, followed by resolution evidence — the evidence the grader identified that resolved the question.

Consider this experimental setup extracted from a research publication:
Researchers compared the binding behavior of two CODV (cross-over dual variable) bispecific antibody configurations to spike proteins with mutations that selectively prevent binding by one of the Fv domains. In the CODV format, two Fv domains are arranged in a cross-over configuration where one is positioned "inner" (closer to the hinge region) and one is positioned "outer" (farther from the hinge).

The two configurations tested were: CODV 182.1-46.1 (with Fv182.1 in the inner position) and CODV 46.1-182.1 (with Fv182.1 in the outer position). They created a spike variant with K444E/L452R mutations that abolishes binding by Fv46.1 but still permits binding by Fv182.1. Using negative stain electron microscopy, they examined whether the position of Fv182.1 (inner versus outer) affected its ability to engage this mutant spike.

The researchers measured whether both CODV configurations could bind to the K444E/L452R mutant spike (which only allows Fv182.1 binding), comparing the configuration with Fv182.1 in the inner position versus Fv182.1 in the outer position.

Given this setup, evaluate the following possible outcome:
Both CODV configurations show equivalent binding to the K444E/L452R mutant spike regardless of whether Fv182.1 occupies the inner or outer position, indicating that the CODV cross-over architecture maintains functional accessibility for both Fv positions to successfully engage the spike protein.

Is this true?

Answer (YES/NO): YES